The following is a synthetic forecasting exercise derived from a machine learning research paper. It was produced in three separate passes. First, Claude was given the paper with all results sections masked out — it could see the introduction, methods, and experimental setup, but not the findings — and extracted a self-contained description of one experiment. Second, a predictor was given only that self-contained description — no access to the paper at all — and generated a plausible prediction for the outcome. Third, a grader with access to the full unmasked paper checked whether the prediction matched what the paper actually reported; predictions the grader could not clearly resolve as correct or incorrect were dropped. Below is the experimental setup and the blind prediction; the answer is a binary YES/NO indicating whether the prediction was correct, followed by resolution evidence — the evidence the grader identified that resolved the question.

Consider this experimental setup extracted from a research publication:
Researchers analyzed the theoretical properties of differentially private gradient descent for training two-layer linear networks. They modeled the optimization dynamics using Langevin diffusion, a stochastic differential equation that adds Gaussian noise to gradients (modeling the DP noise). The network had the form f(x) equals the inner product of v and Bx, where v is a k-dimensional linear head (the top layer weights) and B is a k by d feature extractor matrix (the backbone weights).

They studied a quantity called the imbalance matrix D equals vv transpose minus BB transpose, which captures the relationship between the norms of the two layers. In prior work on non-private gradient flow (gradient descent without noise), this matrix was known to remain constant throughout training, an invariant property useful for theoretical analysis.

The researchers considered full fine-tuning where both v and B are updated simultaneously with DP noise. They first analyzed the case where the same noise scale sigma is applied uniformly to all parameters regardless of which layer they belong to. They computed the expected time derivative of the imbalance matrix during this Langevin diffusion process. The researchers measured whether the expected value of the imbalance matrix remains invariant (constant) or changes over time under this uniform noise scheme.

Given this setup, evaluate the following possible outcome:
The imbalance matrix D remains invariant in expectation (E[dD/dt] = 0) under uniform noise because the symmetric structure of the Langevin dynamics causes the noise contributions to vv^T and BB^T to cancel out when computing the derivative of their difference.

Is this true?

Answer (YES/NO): NO